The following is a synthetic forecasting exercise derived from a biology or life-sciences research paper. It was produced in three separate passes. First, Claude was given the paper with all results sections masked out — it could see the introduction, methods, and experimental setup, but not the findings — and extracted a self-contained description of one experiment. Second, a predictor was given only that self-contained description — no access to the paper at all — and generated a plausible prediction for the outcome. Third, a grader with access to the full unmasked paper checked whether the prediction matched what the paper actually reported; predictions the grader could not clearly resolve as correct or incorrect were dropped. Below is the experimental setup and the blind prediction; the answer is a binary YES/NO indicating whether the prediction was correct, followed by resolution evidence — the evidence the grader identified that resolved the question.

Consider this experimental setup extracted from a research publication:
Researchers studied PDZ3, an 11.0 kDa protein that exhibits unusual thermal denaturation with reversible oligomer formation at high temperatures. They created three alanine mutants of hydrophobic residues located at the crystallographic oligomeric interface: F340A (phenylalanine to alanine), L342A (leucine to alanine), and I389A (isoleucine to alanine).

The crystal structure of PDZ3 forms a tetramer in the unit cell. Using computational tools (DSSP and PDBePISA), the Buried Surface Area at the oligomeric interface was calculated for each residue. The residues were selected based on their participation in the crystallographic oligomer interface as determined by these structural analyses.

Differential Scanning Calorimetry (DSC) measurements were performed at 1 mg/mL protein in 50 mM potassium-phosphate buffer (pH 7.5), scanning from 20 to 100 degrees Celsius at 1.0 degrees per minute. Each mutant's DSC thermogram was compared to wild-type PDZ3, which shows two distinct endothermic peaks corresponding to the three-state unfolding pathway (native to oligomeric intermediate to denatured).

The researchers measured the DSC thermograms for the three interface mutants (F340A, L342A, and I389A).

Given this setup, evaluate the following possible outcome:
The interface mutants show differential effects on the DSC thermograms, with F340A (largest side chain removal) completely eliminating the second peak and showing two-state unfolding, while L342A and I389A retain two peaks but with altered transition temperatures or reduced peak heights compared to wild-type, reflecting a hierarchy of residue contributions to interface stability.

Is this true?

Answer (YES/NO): NO